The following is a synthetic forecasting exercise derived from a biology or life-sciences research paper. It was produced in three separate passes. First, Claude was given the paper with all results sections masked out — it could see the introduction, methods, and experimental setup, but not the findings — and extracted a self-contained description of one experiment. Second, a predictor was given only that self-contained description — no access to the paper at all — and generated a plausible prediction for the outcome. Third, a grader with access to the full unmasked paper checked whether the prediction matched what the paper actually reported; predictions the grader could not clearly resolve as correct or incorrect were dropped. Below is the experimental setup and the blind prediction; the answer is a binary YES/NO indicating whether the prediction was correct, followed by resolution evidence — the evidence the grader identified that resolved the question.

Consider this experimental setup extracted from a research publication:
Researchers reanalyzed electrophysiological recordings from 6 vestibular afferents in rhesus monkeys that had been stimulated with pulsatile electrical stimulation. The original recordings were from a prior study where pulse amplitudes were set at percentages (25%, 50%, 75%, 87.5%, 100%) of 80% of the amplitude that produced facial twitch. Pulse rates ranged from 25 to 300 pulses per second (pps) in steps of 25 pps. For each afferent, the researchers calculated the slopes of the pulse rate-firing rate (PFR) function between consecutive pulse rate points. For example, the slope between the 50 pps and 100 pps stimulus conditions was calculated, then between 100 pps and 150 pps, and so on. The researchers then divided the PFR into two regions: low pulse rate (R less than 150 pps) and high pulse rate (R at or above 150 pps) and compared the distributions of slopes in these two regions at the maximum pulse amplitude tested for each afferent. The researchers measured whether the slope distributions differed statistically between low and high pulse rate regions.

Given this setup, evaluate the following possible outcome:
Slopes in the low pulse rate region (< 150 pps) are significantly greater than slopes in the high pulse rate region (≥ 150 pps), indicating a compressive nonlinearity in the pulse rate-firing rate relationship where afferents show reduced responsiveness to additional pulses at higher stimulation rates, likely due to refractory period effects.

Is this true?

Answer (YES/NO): YES